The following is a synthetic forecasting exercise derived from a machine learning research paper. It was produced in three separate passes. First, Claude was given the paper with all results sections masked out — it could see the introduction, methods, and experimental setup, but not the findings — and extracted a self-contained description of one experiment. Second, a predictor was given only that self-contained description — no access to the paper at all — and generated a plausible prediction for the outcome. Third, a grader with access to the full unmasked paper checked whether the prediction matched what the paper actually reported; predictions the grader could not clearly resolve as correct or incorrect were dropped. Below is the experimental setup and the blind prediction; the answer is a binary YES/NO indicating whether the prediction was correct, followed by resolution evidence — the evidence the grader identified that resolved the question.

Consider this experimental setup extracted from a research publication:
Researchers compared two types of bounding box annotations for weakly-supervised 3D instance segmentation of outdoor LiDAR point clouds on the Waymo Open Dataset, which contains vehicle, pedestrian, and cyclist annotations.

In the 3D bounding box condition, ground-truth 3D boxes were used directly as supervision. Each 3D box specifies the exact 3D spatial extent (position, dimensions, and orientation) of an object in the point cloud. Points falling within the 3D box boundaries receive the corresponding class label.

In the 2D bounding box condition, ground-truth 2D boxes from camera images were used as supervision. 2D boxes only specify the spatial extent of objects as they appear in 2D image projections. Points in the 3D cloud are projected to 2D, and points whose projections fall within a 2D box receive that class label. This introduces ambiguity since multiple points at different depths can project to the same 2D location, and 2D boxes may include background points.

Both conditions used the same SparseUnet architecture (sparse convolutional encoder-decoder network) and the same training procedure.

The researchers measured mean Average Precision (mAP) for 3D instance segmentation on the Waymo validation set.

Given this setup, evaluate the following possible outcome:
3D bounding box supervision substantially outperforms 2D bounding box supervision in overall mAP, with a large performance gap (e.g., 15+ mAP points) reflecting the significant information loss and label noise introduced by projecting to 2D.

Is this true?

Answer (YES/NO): NO